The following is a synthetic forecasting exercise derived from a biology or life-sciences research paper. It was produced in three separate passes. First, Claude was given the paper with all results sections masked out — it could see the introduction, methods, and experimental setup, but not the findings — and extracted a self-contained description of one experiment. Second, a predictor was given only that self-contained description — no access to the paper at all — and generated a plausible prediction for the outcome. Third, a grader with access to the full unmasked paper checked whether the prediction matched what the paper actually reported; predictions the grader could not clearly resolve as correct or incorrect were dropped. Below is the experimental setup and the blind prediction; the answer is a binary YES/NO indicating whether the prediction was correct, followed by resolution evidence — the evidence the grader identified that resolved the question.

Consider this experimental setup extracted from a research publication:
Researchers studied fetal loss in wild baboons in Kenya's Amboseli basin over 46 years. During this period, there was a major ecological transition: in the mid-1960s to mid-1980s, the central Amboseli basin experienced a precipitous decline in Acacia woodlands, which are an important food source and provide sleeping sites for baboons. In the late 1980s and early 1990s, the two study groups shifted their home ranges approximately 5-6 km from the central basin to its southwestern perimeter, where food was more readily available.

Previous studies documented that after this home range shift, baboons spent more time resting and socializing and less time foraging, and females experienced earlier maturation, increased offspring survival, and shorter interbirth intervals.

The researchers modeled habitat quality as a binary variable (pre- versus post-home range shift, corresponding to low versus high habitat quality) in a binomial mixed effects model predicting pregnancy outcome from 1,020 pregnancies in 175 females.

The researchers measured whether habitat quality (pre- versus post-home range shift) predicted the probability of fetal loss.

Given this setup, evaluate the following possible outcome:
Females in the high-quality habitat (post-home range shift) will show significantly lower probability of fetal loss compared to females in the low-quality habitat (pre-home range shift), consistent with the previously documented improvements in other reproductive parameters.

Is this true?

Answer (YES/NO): YES